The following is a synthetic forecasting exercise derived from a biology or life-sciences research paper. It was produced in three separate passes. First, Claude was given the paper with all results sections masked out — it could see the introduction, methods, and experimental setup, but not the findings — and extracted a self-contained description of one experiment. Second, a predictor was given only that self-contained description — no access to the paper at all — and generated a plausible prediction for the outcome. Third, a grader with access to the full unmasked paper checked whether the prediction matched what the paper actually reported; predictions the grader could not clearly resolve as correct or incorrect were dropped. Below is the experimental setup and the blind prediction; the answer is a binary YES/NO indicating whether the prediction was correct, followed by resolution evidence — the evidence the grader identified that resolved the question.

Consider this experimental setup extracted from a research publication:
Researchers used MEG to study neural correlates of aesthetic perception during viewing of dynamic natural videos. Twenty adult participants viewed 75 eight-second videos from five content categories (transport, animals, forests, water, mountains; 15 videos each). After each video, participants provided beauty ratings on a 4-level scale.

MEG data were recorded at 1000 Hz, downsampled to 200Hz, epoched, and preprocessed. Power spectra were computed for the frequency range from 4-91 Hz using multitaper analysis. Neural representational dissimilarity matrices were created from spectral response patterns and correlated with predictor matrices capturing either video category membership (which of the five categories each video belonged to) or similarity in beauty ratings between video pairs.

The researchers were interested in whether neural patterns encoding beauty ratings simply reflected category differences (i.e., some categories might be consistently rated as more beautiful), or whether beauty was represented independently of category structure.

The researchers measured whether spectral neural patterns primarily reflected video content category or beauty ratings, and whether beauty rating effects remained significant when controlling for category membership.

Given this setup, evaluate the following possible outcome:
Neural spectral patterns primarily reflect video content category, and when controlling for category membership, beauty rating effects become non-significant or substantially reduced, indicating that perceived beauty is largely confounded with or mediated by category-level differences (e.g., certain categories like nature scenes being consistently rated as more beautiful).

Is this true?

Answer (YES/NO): NO